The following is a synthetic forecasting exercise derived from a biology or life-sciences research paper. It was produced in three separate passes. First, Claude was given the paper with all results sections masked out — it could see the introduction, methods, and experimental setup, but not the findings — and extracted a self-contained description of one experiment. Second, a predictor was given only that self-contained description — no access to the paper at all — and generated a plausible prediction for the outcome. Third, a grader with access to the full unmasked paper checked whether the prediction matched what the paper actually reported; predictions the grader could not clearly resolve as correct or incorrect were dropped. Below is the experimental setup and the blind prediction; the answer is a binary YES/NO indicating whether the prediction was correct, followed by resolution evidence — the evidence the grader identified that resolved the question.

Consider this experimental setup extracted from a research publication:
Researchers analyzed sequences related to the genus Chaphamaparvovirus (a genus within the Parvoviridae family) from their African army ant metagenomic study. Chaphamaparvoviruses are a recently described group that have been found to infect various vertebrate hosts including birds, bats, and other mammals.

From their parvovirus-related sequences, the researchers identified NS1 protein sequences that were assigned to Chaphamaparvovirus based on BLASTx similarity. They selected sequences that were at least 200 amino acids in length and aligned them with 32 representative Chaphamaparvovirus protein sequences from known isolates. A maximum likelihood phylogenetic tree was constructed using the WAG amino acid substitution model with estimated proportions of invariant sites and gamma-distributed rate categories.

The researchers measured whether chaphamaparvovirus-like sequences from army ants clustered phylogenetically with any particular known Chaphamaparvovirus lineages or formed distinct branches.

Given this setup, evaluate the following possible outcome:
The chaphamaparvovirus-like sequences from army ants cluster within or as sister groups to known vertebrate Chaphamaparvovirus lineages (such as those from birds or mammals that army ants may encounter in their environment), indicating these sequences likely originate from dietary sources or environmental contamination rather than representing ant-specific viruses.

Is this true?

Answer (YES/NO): NO